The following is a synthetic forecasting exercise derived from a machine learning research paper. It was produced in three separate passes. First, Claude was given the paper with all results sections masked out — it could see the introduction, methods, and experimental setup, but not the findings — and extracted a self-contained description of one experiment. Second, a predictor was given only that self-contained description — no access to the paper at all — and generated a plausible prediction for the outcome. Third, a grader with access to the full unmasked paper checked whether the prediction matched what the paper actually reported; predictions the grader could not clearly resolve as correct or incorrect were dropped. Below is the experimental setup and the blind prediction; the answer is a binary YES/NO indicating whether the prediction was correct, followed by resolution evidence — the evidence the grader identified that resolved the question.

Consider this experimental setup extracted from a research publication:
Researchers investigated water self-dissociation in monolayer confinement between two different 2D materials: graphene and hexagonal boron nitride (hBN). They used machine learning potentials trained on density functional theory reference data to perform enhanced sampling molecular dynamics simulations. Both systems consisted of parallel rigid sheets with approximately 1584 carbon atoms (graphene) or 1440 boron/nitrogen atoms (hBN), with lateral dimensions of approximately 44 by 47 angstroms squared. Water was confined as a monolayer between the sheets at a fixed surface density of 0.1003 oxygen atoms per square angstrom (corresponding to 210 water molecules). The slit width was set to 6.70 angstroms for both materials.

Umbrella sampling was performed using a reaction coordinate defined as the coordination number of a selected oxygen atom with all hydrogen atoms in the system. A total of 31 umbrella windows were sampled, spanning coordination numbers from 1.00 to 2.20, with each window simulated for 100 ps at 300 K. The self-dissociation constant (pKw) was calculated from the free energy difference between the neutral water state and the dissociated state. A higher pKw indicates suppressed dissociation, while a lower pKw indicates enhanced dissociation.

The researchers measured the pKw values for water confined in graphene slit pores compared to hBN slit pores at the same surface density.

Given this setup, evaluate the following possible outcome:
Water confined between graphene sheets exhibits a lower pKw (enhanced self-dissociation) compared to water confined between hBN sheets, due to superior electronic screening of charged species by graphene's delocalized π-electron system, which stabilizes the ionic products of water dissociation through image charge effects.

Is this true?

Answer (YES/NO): NO